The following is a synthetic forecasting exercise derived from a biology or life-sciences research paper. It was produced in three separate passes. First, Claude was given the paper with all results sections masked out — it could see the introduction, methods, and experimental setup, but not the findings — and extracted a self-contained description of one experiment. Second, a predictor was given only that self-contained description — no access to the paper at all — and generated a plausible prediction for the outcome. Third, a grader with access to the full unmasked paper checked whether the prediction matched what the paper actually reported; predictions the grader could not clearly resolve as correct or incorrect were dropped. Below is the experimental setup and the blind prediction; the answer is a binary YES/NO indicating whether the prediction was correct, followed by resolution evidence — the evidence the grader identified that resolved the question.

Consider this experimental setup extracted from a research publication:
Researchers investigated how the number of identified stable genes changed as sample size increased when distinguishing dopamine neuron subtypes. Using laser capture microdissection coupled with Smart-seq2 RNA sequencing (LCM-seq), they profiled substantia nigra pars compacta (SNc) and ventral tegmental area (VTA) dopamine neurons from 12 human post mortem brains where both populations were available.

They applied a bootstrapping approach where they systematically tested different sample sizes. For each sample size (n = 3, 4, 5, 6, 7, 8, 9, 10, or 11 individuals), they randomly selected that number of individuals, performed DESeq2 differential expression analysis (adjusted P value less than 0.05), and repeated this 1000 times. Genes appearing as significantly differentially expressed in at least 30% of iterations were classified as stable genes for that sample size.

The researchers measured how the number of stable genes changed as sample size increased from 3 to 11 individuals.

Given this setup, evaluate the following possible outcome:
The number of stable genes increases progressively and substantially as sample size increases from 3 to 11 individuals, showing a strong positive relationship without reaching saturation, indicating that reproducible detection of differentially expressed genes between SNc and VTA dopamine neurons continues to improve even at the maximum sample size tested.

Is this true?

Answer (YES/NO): NO